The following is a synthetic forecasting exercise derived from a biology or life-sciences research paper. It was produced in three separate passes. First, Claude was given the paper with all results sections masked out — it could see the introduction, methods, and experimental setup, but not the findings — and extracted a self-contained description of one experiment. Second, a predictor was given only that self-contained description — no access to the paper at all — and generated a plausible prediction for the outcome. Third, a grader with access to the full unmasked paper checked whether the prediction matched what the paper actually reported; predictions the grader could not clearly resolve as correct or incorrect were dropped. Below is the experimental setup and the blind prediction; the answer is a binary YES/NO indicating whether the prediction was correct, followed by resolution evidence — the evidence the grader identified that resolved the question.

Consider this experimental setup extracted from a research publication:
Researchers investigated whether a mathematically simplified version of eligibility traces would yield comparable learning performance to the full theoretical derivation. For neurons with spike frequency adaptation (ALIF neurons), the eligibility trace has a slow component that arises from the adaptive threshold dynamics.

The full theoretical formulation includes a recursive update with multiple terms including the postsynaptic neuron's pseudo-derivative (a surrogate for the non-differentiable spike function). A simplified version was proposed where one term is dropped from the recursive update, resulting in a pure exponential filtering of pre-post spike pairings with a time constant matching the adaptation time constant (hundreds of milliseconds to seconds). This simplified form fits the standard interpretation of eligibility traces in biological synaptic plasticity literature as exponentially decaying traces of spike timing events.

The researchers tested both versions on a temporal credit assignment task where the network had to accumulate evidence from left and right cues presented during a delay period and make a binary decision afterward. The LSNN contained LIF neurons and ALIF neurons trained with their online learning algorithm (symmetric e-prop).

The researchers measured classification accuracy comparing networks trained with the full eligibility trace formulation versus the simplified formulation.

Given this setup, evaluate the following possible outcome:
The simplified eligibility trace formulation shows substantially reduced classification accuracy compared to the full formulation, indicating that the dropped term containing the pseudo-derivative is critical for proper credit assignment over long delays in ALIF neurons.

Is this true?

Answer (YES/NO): NO